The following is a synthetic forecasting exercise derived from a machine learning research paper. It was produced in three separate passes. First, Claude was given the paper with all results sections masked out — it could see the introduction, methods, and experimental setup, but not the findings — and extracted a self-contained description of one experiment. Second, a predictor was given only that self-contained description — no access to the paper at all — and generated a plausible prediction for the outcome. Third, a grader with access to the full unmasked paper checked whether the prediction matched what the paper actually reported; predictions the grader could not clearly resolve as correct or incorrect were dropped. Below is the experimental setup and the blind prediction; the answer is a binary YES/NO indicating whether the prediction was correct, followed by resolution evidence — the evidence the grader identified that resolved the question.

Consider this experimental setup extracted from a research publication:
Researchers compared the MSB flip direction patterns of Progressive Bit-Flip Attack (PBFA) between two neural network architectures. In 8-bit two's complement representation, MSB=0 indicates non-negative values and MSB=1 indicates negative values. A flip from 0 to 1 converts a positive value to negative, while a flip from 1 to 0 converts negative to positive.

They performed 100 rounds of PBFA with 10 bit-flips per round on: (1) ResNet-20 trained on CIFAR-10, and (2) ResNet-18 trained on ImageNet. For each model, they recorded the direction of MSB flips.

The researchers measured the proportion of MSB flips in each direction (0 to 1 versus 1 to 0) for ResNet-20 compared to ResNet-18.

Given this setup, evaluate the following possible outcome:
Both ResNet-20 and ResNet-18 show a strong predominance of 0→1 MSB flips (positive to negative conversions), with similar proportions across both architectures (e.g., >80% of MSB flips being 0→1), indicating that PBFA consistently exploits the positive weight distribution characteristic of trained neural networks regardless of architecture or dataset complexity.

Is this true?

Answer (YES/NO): NO